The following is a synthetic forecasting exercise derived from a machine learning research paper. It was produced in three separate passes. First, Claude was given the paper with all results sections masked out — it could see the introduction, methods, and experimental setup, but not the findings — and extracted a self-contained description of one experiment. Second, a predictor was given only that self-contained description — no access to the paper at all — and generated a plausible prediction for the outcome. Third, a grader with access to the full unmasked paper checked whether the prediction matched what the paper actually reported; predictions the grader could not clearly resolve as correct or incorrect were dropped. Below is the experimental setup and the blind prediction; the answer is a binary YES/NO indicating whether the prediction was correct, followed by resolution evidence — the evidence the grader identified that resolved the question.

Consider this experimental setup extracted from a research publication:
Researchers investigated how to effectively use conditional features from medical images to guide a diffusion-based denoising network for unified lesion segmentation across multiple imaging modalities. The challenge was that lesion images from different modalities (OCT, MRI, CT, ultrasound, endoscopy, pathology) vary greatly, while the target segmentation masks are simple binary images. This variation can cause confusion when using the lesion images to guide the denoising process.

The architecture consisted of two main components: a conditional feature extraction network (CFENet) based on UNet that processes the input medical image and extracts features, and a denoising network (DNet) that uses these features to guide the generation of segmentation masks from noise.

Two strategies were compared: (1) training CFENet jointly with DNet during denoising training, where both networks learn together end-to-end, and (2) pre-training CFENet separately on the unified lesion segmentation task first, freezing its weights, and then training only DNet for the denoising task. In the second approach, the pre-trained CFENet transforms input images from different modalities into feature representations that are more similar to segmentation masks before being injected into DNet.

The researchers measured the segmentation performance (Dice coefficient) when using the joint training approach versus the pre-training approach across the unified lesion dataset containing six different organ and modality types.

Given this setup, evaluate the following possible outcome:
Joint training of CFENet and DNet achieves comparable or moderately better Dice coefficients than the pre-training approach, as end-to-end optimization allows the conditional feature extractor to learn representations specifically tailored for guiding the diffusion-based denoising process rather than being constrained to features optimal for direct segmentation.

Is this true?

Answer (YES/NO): NO